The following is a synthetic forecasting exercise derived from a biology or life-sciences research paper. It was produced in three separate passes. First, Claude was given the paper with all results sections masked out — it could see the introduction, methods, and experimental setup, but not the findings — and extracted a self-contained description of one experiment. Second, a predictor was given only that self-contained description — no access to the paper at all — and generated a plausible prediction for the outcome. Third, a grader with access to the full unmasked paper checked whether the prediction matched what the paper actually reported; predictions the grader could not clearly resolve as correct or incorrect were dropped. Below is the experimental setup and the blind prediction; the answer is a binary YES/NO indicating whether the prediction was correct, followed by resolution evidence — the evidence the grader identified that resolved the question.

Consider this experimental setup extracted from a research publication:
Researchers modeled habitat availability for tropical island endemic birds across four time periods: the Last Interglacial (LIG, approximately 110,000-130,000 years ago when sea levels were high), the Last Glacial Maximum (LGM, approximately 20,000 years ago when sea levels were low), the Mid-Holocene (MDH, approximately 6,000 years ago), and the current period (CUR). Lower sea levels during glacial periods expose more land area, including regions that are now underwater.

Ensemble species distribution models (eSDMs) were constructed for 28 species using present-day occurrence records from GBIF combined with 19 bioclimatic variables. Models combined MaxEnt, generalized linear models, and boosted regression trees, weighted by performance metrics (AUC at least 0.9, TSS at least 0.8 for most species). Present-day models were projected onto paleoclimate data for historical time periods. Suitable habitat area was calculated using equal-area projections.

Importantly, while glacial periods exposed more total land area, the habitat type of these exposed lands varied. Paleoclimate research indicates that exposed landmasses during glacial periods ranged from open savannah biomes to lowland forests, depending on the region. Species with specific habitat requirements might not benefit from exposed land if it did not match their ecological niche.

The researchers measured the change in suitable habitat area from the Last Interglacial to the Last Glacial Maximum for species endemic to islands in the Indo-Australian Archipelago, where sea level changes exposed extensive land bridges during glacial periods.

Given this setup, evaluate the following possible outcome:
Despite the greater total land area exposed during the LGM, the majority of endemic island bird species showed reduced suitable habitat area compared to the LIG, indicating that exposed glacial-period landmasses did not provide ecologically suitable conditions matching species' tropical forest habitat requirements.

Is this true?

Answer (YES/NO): NO